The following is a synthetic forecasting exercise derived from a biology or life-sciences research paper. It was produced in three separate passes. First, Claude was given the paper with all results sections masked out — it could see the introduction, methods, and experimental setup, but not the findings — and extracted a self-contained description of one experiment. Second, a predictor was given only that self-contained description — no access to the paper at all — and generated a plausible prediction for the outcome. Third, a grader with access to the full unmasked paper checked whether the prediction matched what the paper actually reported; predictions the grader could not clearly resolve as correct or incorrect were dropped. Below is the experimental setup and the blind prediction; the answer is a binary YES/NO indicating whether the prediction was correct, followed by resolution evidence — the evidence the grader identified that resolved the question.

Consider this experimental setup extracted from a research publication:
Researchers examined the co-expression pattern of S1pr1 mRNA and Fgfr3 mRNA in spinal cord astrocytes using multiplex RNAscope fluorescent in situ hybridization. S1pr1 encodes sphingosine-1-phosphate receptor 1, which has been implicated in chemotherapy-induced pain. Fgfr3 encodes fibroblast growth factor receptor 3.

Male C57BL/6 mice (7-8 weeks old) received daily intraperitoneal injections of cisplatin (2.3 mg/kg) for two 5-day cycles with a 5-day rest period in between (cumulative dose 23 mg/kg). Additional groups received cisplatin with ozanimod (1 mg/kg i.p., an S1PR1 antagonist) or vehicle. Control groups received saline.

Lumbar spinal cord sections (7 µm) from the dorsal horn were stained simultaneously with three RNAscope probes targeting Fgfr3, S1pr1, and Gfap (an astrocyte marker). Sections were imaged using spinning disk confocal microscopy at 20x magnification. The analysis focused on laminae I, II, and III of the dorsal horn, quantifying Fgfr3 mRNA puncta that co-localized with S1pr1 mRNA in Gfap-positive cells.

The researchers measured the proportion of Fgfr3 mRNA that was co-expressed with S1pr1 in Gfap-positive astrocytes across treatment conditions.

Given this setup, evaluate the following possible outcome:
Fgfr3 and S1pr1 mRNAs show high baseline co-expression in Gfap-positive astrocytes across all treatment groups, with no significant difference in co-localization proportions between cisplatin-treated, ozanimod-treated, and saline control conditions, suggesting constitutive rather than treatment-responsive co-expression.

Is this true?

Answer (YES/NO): NO